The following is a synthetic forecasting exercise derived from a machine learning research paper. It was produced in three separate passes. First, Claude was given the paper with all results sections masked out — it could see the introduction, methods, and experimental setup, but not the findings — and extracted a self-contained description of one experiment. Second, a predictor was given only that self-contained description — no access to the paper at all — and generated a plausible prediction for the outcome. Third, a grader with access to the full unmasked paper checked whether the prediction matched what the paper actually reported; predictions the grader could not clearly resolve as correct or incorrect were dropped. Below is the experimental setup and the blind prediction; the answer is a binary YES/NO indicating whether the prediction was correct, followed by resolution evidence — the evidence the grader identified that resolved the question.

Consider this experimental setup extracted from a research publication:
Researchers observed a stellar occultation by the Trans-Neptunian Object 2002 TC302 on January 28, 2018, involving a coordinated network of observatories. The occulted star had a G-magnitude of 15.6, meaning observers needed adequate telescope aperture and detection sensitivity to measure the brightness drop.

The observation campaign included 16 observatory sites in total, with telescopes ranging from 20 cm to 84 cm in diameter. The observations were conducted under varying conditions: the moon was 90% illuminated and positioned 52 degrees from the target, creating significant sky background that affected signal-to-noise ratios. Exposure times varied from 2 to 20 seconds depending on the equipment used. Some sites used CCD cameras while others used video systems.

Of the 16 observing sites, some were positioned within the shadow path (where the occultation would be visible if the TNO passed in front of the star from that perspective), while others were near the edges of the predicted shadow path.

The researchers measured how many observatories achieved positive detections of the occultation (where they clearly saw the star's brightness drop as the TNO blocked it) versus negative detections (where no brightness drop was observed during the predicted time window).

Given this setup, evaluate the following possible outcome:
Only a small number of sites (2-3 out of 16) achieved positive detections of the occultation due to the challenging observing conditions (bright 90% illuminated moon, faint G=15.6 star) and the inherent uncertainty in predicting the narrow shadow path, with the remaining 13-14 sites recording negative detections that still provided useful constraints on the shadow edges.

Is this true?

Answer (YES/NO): NO